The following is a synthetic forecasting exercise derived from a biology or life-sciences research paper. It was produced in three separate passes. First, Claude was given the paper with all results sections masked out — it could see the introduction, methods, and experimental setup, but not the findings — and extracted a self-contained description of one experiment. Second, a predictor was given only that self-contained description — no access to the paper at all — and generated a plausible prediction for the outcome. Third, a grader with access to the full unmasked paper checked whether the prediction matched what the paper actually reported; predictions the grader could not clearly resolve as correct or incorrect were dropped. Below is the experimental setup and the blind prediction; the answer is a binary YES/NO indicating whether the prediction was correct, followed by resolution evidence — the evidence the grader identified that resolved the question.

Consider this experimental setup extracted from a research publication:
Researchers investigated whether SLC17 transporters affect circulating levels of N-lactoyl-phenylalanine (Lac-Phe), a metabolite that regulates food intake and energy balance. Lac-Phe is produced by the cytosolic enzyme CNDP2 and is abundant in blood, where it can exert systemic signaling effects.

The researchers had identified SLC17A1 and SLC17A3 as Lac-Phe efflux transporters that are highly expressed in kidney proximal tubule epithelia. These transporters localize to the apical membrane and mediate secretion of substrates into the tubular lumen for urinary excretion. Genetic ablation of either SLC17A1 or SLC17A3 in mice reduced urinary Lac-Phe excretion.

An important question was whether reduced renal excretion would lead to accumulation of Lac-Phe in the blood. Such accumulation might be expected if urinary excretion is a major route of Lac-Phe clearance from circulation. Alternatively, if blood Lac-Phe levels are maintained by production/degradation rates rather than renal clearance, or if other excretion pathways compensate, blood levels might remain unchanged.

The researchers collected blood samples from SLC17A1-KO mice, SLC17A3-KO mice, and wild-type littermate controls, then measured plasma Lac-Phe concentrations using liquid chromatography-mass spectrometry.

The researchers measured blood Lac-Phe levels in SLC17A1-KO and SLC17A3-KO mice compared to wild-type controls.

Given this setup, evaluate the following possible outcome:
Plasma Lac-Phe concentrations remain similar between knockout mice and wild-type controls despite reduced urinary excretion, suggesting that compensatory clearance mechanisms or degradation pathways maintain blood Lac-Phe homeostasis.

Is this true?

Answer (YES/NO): YES